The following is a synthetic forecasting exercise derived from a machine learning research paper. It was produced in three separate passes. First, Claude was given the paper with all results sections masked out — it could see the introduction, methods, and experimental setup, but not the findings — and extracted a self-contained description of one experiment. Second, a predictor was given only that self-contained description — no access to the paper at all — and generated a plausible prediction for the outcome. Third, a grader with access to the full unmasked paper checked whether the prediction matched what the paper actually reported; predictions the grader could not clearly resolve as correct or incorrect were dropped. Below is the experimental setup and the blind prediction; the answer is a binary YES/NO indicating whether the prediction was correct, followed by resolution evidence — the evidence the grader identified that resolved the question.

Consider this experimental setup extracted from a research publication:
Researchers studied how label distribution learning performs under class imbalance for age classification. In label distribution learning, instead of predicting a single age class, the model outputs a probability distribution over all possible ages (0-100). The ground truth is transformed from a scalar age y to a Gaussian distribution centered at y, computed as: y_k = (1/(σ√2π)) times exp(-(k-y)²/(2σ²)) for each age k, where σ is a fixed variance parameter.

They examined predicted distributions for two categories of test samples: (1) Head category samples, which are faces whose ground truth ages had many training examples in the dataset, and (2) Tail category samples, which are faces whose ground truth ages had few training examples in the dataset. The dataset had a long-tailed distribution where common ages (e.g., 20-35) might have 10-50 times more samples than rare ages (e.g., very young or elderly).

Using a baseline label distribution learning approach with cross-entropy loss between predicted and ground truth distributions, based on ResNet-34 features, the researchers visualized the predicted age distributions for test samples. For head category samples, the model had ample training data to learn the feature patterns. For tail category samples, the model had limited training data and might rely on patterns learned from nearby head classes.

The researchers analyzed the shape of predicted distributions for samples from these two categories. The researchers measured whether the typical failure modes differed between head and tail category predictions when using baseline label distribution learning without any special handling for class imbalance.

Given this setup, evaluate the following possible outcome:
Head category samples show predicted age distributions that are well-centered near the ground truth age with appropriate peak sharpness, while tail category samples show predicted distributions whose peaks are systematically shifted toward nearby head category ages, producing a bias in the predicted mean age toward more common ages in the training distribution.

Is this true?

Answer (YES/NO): NO